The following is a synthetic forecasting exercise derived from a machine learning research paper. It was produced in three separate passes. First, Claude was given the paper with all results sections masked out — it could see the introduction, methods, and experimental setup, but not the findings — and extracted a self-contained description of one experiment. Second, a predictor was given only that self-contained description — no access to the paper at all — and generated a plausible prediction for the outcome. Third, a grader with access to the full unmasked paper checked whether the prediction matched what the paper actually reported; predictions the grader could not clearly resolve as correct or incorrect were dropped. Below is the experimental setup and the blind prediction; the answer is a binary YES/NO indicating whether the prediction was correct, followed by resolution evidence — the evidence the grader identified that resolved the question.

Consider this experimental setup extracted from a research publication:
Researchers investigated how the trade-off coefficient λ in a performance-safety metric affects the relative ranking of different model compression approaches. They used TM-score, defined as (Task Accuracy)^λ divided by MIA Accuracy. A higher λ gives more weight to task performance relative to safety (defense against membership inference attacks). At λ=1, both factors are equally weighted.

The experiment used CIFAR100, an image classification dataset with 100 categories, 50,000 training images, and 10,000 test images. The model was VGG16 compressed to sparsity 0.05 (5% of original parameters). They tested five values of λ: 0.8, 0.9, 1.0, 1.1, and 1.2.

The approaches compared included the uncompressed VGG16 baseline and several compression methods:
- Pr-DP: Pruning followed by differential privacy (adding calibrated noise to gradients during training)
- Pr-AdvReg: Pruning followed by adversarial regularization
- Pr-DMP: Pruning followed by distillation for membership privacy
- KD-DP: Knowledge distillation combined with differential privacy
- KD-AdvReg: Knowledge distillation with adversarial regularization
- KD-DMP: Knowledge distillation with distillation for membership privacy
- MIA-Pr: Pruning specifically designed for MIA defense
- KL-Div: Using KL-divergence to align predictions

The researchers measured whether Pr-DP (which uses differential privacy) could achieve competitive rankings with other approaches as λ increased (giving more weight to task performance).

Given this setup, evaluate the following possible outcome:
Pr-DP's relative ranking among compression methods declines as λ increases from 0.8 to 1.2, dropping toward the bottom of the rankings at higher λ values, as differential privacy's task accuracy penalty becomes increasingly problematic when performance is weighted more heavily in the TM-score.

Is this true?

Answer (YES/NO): NO